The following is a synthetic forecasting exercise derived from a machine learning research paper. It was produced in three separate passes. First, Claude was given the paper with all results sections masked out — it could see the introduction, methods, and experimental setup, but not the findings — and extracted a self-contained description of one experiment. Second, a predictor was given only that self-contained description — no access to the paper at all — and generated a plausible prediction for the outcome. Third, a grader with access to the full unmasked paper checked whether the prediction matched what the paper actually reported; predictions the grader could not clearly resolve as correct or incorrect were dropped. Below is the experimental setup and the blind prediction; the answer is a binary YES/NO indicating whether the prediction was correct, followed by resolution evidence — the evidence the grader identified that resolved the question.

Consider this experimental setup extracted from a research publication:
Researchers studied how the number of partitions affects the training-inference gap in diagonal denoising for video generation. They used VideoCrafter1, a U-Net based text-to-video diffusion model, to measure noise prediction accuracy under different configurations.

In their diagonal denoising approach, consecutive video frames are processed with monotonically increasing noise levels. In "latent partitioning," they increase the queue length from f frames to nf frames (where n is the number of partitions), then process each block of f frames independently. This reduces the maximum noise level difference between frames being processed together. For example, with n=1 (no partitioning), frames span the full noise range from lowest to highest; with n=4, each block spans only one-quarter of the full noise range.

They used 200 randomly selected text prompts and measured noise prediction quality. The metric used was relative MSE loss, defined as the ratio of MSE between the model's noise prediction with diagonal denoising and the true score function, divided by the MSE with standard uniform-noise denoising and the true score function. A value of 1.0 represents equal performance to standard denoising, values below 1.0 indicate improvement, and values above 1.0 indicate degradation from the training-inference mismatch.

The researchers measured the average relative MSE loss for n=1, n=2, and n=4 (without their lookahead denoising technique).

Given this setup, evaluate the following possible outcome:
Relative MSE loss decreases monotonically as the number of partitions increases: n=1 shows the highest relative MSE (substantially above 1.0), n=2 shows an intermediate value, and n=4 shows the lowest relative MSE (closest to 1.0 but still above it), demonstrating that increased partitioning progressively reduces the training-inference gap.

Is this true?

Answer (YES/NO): YES